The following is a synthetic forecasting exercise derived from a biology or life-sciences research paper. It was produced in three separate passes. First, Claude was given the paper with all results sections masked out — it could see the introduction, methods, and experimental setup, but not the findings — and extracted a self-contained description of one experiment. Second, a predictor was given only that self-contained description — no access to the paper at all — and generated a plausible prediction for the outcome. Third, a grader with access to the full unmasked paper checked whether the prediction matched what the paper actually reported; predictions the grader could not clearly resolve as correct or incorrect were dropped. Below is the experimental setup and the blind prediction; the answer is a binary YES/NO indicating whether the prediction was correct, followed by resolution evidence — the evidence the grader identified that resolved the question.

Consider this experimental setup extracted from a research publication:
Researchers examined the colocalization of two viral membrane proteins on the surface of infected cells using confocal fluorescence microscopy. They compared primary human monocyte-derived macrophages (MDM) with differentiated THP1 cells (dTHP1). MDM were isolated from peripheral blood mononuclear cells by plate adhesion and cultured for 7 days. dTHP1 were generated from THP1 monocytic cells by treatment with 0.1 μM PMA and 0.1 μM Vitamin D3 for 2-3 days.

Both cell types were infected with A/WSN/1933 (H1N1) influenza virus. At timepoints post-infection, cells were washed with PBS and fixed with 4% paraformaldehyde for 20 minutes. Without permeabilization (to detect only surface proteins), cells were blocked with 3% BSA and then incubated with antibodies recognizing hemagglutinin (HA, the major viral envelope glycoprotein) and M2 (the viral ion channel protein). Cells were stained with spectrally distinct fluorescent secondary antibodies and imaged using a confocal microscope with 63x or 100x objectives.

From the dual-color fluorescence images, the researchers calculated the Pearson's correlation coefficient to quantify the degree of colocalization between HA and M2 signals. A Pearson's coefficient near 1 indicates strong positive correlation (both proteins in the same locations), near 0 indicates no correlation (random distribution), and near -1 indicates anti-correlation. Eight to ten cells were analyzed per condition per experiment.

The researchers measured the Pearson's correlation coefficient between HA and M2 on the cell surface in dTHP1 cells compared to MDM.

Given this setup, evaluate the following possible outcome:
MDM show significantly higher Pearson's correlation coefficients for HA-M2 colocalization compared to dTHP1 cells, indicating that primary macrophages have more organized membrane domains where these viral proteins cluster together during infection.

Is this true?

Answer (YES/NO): NO